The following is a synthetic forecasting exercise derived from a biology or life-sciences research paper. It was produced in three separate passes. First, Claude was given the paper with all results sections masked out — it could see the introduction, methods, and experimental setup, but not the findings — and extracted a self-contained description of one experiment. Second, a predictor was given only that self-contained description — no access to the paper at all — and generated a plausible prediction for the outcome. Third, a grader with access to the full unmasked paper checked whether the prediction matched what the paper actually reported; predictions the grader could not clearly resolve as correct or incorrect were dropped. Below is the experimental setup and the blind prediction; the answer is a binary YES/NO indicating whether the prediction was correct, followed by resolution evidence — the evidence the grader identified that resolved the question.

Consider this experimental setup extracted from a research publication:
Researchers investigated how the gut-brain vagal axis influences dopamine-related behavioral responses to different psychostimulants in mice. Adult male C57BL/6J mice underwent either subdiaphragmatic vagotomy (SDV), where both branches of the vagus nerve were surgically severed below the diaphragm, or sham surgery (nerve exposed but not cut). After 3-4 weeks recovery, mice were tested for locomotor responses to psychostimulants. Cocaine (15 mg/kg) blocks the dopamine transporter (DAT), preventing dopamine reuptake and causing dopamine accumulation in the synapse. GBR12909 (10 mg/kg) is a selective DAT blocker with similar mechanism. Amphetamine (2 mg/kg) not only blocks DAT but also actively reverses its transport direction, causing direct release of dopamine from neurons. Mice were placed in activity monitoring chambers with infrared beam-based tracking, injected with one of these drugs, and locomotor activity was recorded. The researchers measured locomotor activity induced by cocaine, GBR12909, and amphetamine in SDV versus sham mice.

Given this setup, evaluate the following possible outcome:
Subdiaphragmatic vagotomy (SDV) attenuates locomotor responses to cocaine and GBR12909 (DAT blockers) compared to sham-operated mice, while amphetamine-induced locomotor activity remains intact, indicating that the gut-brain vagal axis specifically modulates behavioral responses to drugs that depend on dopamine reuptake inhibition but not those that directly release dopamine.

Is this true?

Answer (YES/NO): YES